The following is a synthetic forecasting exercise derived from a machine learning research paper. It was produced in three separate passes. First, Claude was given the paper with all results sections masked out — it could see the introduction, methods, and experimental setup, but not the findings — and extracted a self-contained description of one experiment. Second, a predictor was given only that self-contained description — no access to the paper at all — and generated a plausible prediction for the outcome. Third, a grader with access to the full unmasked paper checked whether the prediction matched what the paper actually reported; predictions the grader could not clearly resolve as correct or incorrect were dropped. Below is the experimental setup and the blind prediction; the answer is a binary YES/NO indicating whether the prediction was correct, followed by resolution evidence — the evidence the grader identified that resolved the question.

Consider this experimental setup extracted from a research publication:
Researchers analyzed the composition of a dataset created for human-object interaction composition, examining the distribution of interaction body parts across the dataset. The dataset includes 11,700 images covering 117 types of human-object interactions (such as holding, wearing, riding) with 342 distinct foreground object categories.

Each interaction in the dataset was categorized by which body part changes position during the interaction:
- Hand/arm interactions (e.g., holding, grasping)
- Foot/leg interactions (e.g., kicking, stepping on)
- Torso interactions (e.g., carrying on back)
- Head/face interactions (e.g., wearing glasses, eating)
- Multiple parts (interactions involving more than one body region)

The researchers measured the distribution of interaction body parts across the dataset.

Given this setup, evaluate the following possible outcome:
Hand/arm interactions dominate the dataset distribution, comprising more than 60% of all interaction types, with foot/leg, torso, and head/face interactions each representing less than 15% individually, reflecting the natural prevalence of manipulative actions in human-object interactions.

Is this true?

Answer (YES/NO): NO